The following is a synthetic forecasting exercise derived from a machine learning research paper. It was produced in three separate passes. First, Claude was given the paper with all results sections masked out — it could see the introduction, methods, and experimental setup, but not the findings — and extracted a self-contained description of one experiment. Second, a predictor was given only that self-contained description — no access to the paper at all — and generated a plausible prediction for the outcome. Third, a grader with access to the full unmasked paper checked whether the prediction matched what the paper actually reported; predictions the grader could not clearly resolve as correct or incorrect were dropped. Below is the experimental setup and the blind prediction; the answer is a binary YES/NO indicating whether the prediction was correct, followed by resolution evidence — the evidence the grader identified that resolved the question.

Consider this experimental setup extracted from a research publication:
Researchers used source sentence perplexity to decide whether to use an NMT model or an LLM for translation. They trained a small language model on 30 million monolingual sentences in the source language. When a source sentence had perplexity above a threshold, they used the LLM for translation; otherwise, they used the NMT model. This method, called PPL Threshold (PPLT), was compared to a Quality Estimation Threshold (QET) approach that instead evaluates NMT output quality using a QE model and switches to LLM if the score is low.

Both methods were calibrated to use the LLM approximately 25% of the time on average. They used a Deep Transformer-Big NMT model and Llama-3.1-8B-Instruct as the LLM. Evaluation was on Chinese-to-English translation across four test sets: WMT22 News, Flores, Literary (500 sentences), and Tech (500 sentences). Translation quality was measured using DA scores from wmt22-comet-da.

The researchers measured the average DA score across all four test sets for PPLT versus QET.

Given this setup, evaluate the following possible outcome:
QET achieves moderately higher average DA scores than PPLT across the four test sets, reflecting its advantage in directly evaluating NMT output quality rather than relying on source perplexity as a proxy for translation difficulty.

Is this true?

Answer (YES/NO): NO